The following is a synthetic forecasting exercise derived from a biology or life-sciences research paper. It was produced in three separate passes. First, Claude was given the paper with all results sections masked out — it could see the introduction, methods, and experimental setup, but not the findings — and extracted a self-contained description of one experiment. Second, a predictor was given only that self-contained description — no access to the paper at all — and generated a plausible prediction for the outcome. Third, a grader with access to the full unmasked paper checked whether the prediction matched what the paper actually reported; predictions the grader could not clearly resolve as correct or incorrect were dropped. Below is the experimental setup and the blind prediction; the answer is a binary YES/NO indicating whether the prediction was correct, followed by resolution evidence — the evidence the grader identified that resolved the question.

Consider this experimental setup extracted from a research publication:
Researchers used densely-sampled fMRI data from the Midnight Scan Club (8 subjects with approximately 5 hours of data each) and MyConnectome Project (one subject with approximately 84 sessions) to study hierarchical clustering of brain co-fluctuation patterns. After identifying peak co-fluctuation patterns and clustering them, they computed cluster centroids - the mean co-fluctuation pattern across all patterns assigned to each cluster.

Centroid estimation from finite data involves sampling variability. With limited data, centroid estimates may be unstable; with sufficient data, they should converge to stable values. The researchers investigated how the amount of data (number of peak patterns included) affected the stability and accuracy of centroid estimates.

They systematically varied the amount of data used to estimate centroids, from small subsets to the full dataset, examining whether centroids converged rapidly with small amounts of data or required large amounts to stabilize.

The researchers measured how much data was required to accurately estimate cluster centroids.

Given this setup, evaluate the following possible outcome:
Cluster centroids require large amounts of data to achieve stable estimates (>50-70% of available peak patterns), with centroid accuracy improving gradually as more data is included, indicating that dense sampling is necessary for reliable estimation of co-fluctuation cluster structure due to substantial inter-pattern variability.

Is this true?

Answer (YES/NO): YES